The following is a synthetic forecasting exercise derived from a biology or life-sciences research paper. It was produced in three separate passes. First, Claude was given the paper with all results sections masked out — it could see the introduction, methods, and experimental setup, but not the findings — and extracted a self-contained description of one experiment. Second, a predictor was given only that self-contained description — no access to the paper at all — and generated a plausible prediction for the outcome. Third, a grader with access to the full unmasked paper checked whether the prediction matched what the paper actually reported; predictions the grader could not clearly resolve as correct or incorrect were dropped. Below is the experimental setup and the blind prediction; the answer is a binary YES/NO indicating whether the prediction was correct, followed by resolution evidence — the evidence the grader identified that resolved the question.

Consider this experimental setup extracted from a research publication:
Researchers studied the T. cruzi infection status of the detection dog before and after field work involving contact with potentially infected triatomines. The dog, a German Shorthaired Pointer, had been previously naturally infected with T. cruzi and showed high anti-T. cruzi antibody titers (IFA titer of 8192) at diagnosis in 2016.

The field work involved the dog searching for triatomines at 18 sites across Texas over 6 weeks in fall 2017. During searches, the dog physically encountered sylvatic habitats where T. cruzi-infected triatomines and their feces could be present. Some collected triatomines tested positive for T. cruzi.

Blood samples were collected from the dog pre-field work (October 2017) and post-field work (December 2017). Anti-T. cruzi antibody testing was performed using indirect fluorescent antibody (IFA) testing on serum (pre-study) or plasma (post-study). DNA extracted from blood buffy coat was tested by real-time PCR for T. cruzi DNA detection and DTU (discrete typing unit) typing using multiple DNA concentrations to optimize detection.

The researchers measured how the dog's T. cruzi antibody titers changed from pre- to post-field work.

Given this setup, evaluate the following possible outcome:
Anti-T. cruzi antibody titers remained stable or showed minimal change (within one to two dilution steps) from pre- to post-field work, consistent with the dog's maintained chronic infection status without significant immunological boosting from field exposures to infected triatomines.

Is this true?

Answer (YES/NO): NO